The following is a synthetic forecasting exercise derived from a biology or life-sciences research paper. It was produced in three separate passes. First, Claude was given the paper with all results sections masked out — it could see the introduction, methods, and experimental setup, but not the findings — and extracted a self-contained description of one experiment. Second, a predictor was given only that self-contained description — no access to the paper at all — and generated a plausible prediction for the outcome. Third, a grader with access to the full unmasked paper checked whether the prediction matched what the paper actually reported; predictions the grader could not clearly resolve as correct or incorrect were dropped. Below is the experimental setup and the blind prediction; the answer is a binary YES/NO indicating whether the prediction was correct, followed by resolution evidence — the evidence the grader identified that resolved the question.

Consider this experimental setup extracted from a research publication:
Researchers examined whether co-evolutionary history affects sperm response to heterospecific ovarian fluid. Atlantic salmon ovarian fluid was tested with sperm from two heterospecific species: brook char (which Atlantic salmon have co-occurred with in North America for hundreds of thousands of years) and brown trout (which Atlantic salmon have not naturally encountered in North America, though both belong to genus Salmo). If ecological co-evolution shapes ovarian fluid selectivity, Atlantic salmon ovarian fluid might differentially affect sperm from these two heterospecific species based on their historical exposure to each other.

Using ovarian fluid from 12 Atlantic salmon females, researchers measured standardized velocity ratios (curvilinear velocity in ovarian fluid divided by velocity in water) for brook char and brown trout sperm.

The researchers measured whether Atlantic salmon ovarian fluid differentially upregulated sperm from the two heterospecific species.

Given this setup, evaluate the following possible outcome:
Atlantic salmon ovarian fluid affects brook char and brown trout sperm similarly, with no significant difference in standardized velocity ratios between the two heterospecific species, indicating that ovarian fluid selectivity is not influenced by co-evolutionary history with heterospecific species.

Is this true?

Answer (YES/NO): NO